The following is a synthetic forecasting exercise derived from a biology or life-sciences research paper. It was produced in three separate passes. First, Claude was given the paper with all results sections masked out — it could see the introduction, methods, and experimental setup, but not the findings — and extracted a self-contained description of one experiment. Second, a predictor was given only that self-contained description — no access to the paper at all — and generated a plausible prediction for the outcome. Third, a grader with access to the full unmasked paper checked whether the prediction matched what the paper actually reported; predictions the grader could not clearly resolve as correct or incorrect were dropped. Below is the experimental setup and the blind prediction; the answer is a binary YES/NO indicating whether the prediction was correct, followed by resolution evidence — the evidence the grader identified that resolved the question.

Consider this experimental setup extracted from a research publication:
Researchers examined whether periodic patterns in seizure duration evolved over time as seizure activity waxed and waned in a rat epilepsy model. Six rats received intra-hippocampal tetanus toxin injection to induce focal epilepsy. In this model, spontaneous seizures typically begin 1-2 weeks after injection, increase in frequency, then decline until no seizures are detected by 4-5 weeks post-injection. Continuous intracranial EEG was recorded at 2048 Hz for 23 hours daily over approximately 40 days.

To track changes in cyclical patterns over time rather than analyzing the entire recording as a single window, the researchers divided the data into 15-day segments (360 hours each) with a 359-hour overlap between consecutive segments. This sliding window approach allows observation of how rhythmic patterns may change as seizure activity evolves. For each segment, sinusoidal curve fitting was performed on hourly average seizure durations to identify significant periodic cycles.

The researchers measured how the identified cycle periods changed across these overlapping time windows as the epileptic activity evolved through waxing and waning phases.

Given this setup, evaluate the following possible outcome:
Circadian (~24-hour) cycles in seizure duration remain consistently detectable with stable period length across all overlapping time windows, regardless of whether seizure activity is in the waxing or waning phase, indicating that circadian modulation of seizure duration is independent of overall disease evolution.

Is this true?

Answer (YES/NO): NO